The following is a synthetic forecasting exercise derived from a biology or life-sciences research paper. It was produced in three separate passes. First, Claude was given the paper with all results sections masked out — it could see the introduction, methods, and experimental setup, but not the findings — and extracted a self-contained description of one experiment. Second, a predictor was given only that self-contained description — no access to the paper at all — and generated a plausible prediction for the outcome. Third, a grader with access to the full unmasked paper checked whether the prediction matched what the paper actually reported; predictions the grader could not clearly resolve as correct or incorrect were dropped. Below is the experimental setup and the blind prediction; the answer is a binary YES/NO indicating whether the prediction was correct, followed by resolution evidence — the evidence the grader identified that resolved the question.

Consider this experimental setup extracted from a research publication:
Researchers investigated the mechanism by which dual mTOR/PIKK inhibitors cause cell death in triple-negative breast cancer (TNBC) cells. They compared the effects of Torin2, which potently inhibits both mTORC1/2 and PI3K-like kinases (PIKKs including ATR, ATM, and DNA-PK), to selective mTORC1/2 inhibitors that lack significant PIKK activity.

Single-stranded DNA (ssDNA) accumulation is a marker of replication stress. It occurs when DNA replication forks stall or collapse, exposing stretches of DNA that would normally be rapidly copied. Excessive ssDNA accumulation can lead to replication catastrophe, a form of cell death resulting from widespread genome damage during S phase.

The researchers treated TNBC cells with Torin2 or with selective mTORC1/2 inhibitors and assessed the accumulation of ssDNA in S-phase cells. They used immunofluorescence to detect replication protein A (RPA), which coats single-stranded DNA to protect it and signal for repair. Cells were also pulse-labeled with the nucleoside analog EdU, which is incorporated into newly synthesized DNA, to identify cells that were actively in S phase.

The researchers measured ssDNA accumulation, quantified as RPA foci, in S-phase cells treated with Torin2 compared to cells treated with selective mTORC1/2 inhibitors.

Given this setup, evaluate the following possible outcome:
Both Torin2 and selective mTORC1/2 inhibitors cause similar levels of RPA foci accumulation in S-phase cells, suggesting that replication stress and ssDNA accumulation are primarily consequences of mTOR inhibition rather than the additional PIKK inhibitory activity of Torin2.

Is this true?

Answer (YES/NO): NO